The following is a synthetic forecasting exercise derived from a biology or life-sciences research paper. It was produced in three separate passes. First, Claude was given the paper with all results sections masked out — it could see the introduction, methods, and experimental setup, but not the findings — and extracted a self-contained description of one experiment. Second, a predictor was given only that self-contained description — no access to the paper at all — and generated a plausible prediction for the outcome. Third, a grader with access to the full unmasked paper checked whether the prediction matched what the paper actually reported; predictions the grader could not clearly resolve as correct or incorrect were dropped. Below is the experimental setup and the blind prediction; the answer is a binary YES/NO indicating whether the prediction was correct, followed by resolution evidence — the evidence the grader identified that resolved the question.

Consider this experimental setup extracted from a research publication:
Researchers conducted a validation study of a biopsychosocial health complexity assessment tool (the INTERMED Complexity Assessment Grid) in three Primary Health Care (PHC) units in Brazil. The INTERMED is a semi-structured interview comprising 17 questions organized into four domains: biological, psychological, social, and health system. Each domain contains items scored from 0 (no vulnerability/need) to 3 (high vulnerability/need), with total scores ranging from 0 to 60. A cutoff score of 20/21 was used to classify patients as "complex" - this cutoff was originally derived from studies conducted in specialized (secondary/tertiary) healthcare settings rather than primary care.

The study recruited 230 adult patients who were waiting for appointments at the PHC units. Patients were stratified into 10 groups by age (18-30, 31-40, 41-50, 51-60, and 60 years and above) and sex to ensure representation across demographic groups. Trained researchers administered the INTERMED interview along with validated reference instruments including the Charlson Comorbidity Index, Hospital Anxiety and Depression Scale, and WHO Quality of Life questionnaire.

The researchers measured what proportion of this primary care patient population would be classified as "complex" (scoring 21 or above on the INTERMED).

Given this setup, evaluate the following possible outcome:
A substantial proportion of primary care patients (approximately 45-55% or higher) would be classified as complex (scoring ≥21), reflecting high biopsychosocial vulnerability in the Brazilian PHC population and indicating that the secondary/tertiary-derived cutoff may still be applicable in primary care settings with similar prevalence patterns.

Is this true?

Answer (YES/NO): NO